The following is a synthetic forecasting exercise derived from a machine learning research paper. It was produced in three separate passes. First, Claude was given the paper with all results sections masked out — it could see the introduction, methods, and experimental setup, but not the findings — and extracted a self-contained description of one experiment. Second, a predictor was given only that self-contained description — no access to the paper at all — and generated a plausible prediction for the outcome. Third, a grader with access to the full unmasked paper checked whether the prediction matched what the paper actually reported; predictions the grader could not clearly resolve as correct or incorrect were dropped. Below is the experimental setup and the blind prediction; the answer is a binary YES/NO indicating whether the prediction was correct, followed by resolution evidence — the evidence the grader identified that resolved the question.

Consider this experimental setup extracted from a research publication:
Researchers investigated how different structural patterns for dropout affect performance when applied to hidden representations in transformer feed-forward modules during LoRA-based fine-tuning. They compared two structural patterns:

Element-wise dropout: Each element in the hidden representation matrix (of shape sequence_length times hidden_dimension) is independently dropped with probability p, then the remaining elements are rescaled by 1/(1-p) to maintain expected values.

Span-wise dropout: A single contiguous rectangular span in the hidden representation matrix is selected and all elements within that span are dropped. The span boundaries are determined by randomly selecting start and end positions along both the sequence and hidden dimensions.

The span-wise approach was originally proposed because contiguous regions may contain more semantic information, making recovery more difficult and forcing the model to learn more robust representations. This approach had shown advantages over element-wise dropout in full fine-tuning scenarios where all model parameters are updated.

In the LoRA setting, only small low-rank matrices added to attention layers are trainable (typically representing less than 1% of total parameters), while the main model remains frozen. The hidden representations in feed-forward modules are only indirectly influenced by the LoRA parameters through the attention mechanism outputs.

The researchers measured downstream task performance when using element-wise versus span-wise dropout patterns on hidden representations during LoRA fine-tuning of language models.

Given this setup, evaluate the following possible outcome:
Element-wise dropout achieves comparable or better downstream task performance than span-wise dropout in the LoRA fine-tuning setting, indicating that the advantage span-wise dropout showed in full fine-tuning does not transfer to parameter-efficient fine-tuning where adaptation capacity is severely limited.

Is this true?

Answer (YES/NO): YES